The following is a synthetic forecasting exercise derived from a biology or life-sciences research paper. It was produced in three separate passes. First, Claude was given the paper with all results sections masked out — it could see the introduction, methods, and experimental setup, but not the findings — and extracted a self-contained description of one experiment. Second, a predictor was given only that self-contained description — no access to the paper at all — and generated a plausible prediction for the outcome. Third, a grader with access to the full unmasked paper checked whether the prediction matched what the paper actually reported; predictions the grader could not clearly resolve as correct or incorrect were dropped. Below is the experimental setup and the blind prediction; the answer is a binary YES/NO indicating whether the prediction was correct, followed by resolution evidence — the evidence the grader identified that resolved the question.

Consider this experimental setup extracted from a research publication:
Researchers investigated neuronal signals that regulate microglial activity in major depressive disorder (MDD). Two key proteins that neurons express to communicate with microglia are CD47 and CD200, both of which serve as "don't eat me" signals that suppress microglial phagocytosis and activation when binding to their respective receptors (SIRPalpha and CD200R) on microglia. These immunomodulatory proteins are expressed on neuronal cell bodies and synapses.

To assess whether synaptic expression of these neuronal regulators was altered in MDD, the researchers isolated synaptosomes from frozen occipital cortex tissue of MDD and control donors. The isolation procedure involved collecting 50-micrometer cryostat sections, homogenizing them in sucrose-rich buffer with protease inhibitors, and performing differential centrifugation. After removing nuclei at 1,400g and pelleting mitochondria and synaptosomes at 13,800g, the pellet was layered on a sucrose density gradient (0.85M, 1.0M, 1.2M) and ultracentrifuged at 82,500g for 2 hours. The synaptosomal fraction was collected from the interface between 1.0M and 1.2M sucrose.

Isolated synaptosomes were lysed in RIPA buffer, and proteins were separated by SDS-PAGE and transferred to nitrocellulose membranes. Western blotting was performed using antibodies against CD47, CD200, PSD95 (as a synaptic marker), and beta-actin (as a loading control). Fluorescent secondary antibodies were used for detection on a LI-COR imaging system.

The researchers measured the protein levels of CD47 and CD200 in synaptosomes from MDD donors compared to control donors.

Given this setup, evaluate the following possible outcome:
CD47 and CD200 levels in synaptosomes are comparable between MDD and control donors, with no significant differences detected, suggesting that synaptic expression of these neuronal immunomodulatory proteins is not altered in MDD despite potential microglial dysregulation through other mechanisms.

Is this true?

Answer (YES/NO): NO